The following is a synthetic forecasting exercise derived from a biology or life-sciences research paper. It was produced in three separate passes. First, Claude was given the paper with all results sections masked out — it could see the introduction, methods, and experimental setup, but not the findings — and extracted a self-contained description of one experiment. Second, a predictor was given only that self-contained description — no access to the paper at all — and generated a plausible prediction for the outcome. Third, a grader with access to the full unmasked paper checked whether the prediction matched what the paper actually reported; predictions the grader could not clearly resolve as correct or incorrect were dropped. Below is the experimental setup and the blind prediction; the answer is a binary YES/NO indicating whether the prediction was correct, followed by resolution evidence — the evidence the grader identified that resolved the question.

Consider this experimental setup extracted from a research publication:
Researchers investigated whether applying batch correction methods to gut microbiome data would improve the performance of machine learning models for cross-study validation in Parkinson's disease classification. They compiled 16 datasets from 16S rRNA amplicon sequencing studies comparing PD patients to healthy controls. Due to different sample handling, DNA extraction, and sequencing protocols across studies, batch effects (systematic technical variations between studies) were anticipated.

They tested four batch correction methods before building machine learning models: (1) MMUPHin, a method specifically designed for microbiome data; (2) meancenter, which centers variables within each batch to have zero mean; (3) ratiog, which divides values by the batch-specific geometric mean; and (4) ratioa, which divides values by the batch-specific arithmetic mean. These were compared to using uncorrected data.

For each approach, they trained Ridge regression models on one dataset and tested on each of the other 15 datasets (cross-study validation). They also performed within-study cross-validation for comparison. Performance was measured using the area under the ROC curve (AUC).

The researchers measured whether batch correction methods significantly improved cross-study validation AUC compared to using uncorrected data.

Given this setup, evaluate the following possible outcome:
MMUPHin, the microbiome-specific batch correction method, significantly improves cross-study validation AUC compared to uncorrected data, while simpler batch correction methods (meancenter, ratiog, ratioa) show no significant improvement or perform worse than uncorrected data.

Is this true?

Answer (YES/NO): NO